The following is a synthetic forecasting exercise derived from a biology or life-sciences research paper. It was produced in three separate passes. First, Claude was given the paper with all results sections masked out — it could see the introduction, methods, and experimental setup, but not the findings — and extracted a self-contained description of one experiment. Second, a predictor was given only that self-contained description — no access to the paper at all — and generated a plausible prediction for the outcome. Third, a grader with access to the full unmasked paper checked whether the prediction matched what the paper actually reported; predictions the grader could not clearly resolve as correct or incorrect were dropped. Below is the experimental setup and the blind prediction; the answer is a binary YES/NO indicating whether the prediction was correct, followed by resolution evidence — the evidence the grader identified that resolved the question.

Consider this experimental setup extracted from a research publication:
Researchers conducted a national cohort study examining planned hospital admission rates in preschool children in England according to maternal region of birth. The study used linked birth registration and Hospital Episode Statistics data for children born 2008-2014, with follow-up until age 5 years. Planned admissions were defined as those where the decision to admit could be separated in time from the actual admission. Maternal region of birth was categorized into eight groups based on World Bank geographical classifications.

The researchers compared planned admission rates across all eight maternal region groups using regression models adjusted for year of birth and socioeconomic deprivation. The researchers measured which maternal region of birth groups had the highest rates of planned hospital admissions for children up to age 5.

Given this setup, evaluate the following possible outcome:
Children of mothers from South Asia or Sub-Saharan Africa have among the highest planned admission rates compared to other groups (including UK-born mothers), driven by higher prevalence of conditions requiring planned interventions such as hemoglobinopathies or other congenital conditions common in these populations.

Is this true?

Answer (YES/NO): NO